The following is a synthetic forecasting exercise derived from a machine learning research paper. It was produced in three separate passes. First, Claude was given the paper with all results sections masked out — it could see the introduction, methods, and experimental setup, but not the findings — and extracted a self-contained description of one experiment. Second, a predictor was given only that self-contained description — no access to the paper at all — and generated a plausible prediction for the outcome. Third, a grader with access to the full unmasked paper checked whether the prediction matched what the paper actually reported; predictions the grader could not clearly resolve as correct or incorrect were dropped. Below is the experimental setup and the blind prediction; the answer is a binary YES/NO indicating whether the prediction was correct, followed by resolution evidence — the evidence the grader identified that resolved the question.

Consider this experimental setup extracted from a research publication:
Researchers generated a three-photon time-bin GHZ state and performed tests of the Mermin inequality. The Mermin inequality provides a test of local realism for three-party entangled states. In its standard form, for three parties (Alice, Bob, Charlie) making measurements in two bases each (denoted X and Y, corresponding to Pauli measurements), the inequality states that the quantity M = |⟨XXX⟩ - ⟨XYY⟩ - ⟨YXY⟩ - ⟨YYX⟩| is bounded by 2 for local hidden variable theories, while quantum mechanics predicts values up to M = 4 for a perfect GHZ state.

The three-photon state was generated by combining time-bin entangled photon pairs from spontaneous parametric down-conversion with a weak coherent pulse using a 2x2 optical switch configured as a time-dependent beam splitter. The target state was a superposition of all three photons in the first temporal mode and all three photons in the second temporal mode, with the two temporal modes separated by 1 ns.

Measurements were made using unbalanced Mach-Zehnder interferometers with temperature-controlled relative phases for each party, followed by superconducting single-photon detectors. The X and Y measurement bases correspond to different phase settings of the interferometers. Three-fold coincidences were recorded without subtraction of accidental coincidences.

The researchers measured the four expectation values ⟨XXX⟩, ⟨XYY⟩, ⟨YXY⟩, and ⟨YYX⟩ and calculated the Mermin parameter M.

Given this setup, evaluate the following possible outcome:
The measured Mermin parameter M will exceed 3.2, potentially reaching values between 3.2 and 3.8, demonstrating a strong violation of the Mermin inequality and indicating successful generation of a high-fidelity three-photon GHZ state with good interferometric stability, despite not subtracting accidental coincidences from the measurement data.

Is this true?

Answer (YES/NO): NO